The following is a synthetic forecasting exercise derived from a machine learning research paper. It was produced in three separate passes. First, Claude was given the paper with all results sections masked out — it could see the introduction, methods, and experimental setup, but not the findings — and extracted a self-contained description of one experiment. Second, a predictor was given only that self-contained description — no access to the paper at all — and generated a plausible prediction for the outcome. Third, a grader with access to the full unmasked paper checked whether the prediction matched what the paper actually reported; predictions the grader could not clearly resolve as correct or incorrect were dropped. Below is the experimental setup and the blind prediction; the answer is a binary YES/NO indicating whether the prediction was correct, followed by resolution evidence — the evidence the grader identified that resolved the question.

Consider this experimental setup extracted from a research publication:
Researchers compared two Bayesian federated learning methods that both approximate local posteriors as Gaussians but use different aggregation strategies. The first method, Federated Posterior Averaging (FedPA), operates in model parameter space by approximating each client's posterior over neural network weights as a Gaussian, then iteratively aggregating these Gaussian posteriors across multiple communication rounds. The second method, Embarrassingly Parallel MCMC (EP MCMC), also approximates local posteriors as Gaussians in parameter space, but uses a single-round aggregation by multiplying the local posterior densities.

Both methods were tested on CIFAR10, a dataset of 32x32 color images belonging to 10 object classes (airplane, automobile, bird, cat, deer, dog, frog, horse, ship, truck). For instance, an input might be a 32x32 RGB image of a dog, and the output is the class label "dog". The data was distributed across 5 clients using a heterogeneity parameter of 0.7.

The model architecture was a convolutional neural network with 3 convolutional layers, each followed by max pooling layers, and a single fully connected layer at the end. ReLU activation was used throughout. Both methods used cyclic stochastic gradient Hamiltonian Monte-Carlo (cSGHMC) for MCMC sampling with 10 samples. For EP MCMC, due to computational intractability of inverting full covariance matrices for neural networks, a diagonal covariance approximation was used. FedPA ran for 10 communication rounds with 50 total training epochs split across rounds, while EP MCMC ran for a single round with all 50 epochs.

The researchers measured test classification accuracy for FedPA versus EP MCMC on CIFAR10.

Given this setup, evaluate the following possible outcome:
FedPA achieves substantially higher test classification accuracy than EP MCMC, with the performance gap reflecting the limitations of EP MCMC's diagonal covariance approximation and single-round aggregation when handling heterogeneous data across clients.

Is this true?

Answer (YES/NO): NO